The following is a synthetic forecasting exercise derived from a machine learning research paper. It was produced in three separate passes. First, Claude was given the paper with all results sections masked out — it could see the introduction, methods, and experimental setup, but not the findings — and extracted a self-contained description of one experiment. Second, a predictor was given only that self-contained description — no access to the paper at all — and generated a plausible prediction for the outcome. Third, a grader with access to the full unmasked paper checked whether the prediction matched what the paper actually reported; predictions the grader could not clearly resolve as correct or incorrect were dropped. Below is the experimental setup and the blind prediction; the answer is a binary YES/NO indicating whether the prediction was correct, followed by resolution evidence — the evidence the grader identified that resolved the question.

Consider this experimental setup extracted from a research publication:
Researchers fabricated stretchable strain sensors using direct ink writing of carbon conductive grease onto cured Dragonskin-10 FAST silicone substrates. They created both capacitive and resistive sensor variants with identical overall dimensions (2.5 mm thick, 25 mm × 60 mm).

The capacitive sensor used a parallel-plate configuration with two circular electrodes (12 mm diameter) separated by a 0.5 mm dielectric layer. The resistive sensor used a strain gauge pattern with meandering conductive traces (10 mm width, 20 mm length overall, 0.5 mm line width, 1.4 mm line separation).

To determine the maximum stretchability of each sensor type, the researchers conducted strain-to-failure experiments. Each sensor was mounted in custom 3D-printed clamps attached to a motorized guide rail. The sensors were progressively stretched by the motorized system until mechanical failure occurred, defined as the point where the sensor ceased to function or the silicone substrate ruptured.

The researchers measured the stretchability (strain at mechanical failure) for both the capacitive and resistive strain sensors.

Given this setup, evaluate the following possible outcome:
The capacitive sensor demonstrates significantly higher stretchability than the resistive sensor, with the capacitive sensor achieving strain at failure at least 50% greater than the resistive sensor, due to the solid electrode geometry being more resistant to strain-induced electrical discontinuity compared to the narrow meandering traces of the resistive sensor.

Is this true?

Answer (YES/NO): NO